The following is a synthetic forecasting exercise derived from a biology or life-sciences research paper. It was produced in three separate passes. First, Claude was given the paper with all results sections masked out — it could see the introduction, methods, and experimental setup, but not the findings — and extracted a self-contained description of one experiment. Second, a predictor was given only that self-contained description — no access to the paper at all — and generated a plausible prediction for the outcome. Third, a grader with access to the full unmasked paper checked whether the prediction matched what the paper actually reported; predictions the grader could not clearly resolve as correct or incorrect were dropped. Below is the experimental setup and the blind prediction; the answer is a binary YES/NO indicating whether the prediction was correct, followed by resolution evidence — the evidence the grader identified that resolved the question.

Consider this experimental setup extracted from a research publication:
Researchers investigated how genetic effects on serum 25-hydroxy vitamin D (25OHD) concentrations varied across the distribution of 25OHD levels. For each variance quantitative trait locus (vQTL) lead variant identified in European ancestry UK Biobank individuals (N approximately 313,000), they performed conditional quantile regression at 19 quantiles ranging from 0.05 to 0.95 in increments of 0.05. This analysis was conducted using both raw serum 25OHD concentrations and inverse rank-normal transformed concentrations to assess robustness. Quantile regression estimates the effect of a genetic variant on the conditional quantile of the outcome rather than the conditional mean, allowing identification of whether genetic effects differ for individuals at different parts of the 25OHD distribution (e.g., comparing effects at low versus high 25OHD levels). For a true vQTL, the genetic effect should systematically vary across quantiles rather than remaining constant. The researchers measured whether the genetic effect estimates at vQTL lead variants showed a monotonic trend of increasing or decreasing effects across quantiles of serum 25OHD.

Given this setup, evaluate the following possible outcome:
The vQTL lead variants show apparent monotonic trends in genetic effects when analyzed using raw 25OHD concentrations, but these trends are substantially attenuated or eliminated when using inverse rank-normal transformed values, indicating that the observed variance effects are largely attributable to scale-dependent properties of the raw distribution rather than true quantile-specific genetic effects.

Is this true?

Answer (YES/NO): NO